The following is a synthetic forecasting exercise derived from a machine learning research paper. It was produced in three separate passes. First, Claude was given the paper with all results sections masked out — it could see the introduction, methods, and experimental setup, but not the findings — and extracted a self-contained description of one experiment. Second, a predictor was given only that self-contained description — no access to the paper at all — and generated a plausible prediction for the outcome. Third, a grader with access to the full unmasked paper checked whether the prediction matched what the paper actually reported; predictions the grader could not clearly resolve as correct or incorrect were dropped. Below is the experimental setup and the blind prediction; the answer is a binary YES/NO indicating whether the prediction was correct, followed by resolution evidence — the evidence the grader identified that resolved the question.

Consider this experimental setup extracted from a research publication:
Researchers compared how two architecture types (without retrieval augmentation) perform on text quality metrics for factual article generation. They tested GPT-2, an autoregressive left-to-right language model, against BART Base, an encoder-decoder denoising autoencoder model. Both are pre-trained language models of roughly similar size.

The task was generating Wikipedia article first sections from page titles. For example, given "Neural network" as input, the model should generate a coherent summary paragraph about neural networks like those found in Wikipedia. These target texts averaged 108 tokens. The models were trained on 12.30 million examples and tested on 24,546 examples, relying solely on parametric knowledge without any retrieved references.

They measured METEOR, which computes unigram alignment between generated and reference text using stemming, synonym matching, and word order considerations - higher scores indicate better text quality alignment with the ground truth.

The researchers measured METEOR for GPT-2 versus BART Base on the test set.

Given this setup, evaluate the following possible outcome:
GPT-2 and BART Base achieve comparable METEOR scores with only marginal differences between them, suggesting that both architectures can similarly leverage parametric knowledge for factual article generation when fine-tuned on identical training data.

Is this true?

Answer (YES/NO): NO